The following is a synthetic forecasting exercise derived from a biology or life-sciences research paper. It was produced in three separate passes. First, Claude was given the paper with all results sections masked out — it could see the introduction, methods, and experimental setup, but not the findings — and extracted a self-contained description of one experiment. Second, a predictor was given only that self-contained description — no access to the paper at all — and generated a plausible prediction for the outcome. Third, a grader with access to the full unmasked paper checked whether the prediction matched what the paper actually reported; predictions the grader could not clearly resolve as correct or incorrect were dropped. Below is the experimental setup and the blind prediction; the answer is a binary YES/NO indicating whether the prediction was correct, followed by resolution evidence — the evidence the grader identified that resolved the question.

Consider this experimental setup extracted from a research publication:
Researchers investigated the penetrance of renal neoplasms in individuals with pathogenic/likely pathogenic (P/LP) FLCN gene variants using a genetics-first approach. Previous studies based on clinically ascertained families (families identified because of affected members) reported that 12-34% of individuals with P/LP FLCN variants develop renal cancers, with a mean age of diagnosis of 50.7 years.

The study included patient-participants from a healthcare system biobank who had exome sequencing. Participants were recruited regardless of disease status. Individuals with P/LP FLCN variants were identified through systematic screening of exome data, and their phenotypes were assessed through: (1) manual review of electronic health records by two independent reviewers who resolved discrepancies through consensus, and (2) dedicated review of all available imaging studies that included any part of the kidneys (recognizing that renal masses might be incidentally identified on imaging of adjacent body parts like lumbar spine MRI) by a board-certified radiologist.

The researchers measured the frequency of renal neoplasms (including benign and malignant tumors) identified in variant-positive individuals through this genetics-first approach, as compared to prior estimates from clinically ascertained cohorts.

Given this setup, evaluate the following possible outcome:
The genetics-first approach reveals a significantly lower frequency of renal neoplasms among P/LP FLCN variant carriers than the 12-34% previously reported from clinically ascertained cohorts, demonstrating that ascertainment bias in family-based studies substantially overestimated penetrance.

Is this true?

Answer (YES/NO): YES